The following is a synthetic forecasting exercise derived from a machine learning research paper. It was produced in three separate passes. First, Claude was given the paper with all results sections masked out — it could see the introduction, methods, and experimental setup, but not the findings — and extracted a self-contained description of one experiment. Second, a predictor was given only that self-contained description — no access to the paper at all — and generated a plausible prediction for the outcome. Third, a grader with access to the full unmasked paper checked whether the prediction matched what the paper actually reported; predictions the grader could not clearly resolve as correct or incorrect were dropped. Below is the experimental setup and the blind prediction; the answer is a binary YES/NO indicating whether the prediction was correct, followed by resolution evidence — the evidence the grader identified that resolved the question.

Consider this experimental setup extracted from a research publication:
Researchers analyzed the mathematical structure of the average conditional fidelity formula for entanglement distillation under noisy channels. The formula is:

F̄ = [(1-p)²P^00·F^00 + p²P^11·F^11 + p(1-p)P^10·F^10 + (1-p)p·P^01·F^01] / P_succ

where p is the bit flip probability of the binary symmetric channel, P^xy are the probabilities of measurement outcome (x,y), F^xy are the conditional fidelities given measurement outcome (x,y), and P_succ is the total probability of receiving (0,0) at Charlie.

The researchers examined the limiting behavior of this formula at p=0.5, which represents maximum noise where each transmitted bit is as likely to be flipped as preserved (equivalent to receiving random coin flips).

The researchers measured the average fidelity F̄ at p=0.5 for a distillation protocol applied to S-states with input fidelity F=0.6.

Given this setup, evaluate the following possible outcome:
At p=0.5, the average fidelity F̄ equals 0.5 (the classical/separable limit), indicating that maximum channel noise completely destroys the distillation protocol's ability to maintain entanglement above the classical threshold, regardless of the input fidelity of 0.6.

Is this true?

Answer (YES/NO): NO